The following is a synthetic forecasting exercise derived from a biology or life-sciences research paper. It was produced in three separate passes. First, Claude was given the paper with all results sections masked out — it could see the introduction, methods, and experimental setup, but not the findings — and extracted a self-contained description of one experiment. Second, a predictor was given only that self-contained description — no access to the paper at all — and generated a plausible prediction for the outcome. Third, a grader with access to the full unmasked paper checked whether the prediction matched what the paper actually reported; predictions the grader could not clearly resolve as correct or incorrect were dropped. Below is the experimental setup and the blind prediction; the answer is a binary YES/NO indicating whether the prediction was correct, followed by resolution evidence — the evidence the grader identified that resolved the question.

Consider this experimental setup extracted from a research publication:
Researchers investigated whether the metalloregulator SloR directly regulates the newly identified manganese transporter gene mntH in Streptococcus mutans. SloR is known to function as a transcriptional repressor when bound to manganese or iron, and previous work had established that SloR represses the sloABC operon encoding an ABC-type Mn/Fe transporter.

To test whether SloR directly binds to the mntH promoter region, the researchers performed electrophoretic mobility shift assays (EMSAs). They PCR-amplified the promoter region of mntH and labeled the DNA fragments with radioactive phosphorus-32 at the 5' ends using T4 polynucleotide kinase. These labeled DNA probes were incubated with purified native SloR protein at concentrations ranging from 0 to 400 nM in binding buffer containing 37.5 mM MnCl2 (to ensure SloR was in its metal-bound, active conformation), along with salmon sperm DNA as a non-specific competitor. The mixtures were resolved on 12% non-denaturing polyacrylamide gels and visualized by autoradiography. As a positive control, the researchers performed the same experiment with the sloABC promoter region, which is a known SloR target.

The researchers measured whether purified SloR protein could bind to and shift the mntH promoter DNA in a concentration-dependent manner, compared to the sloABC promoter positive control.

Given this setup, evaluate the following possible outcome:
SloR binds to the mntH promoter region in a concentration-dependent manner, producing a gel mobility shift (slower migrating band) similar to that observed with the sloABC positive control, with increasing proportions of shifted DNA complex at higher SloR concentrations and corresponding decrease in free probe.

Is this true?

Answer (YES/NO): YES